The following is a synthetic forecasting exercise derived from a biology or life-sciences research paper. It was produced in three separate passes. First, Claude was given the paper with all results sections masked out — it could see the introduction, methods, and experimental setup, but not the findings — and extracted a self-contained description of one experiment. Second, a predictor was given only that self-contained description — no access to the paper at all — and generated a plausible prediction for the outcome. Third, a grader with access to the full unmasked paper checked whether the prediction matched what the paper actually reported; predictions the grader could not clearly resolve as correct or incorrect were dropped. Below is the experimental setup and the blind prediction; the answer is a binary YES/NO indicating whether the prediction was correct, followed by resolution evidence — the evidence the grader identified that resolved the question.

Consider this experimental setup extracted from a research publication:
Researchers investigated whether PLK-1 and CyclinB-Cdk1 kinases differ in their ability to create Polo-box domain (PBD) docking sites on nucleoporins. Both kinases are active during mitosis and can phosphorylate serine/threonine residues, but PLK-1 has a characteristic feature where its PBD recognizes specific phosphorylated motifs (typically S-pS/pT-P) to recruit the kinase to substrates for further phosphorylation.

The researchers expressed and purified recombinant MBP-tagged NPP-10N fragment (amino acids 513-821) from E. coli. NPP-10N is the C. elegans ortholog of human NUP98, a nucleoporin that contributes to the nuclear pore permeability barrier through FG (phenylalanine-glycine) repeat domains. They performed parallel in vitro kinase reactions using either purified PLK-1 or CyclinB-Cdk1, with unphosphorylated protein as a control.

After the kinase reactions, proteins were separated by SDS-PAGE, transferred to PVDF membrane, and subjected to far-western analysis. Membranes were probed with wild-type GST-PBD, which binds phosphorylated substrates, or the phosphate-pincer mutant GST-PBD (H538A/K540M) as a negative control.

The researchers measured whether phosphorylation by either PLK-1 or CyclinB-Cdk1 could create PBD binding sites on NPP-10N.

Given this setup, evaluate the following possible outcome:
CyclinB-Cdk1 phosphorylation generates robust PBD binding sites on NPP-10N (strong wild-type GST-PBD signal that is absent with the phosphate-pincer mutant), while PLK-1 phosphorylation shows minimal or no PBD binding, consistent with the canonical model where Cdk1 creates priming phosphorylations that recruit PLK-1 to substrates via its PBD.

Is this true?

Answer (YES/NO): NO